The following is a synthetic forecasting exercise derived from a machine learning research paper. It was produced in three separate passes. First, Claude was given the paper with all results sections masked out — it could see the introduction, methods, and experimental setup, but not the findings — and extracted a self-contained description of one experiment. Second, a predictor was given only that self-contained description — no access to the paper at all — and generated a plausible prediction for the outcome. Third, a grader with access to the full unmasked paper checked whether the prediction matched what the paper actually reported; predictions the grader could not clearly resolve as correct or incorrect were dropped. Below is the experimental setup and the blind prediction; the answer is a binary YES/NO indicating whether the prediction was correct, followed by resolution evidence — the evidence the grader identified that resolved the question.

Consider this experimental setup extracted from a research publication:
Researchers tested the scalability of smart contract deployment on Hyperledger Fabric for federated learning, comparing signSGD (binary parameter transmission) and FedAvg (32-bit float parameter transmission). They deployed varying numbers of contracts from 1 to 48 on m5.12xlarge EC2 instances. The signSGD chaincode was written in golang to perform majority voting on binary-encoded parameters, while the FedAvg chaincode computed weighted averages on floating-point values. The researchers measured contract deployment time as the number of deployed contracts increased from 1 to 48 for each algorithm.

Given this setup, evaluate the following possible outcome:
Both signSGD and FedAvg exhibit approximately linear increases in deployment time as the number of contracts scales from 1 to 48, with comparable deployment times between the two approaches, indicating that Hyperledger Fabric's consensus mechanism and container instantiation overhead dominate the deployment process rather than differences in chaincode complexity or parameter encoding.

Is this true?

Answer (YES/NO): NO